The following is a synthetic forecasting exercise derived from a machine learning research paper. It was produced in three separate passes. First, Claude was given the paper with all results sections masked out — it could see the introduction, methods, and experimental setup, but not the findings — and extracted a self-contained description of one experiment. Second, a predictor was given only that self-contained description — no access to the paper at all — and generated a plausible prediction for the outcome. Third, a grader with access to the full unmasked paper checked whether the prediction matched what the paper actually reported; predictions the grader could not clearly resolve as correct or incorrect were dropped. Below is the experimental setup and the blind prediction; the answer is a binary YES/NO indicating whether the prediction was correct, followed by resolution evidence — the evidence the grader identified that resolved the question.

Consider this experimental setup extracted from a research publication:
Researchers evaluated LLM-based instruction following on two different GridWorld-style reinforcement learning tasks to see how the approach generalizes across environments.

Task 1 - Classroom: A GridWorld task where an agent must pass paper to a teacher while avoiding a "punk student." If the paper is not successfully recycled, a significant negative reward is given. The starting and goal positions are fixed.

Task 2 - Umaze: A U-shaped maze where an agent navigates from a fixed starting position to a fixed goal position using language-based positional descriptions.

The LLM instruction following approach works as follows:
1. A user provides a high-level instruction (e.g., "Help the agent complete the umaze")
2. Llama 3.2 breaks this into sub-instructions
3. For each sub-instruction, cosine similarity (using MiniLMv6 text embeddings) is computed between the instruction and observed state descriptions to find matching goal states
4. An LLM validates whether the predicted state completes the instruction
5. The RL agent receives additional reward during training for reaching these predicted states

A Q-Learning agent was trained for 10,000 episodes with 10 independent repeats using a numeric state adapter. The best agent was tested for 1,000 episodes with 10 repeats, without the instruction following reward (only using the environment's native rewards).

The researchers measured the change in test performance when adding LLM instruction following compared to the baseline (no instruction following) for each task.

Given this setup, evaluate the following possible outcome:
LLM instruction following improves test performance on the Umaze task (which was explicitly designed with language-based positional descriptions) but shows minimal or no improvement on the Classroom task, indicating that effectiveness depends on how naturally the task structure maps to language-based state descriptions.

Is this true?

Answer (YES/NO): NO